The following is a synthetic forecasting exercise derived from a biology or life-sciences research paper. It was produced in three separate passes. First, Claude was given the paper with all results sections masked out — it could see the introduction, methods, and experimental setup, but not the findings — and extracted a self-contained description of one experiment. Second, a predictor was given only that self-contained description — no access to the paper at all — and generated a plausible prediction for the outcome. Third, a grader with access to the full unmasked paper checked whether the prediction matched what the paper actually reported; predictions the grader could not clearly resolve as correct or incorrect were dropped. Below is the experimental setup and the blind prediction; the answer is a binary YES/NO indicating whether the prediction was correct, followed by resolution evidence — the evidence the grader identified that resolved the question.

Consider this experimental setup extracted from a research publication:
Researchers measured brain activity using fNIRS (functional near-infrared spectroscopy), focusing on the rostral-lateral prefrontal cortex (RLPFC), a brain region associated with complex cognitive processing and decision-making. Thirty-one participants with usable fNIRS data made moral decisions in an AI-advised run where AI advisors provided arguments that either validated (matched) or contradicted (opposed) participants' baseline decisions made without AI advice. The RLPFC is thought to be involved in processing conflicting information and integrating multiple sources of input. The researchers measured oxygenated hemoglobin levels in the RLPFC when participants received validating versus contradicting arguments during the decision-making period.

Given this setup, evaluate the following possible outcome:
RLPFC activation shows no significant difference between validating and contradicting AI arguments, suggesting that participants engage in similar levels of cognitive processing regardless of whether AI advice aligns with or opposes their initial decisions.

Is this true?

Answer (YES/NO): YES